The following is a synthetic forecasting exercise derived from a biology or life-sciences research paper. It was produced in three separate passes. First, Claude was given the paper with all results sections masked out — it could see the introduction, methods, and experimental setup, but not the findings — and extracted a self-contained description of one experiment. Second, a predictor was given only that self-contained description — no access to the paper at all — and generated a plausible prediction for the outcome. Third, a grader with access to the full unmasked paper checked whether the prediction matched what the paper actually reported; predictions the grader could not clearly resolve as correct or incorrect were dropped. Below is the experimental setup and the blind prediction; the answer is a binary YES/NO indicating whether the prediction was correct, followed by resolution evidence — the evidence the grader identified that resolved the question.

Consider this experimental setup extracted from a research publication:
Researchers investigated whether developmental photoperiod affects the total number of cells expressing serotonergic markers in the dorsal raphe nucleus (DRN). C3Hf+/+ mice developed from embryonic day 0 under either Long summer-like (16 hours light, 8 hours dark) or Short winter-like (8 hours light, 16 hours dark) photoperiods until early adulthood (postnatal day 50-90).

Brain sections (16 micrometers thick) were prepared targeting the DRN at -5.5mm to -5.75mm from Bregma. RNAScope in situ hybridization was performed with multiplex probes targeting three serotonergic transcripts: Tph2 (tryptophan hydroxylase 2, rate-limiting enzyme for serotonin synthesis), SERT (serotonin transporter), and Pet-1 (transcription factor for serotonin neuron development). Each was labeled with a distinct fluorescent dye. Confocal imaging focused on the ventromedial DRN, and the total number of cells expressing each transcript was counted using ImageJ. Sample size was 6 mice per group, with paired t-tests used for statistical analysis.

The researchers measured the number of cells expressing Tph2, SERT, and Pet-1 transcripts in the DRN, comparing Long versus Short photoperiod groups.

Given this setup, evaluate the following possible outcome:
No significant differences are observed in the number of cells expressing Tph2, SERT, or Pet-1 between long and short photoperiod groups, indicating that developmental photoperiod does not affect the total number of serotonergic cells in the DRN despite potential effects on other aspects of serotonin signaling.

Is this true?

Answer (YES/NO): YES